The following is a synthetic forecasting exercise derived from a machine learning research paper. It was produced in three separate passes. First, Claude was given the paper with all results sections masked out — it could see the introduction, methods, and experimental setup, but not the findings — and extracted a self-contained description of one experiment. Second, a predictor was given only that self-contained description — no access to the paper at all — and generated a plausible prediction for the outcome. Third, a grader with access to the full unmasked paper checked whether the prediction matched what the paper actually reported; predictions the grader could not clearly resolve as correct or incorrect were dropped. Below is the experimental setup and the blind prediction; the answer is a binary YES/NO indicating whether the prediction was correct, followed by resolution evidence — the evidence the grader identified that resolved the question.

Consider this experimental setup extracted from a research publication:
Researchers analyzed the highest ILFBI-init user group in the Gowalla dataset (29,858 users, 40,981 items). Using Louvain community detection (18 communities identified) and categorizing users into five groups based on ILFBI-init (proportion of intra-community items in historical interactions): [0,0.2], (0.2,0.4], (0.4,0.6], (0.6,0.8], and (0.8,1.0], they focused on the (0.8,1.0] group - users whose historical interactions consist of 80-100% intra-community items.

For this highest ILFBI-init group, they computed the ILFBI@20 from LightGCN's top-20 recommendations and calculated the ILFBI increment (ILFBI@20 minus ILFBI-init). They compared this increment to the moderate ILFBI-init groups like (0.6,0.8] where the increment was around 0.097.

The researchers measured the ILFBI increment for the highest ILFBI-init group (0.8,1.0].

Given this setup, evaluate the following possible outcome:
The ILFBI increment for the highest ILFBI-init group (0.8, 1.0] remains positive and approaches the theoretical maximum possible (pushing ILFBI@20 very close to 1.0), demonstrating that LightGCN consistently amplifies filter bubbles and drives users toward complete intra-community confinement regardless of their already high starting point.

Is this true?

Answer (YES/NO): NO